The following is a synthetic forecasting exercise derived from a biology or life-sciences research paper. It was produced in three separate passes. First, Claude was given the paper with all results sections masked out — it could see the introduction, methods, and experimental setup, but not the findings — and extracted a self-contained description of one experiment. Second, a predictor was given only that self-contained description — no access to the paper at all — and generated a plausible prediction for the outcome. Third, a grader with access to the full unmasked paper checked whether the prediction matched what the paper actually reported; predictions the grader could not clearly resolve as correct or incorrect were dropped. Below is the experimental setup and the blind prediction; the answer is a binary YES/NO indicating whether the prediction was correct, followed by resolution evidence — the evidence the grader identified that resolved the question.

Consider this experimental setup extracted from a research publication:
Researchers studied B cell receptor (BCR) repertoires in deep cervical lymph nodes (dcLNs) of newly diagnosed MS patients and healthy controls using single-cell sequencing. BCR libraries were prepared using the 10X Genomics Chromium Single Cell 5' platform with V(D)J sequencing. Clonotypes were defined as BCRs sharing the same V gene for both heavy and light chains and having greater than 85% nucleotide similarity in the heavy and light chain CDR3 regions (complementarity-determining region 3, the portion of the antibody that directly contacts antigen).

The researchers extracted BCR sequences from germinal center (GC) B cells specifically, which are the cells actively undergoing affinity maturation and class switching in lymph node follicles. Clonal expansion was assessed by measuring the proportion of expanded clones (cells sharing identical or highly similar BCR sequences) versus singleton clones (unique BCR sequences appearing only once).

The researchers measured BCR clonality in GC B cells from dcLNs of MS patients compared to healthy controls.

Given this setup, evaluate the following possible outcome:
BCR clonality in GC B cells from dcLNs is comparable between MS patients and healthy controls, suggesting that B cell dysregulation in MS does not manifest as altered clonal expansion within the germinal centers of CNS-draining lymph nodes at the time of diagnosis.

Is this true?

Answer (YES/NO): NO